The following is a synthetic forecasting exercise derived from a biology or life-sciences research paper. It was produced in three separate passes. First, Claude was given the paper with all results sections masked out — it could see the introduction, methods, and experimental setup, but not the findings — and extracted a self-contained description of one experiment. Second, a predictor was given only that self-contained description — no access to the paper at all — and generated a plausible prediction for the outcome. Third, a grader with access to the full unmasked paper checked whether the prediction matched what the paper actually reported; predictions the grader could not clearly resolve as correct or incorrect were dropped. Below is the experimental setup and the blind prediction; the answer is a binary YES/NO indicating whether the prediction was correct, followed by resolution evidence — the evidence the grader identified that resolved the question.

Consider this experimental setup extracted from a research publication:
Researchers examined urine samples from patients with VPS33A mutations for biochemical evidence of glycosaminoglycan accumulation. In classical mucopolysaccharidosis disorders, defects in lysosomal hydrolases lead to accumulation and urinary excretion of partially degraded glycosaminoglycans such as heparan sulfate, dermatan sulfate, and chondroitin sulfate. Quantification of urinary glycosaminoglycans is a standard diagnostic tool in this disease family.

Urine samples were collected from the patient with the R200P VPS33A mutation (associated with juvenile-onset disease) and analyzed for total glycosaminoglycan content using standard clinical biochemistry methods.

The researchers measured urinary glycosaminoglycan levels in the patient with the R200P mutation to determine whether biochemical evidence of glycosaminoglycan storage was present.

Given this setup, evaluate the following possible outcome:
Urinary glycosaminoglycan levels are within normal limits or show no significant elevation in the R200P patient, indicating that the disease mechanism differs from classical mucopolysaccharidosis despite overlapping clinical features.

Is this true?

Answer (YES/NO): NO